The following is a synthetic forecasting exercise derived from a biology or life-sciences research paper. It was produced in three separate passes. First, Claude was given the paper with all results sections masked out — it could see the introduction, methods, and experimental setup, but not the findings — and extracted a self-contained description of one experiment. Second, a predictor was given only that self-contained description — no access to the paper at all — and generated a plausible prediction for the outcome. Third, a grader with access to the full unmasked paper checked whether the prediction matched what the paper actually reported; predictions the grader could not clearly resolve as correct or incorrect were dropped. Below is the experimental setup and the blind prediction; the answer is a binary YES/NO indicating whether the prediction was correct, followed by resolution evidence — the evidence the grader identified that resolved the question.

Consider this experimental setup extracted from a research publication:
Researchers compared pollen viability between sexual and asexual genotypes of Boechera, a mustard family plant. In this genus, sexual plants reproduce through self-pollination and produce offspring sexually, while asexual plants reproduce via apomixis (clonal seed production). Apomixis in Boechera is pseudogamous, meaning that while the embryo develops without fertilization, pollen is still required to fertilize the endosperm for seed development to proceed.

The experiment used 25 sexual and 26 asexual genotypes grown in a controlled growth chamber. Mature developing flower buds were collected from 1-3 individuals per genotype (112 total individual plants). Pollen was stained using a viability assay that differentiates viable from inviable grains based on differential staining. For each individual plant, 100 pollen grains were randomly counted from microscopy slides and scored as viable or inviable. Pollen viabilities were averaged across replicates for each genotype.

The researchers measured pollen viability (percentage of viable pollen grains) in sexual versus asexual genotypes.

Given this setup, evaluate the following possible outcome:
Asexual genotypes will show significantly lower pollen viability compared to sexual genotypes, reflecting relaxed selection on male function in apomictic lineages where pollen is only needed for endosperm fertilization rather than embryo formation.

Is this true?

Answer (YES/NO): NO